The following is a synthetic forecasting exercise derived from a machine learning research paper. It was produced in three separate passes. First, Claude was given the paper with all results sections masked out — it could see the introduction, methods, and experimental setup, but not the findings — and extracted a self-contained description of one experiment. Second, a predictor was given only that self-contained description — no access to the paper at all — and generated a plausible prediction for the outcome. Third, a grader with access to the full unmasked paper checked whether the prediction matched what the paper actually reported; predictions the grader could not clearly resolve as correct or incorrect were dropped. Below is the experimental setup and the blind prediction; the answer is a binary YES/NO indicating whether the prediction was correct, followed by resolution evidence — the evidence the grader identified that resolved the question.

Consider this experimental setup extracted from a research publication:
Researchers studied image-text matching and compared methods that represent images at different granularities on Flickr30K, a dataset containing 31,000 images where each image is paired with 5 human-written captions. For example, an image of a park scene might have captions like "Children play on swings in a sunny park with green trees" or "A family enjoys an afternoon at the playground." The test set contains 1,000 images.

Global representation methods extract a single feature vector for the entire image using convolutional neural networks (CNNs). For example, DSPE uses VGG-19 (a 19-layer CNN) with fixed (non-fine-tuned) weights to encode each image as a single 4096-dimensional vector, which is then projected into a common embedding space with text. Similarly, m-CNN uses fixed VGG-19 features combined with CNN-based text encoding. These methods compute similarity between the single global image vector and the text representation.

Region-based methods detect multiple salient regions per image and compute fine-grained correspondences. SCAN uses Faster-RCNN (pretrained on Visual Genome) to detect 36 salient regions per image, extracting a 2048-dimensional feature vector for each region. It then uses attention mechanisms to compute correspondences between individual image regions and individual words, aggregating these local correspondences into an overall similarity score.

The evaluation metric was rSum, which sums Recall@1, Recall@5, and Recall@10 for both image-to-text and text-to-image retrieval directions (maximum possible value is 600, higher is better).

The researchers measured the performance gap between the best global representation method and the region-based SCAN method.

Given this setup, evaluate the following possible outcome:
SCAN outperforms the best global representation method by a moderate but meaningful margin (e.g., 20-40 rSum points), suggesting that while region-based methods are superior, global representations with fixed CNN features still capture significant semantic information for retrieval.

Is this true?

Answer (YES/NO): NO